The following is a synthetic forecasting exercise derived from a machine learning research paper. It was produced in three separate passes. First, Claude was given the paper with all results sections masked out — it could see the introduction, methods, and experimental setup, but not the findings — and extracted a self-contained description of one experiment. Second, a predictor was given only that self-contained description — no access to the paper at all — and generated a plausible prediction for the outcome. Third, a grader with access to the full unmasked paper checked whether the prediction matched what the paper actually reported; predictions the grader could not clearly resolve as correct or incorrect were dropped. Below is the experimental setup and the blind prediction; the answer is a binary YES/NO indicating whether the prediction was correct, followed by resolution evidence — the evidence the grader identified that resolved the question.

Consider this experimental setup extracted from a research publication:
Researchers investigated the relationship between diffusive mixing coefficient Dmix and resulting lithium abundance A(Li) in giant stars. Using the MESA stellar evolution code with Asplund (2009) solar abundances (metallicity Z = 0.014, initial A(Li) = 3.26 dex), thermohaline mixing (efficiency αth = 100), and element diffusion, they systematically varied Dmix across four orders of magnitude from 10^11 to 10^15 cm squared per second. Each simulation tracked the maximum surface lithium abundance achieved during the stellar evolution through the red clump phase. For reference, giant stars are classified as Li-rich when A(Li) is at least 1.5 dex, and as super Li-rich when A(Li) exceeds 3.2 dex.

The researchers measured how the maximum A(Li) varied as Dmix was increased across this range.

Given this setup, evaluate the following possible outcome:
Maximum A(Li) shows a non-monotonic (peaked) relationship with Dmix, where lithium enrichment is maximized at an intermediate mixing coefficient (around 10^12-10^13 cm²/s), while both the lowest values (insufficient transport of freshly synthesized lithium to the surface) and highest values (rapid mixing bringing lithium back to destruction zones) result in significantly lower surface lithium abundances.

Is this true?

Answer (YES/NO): NO